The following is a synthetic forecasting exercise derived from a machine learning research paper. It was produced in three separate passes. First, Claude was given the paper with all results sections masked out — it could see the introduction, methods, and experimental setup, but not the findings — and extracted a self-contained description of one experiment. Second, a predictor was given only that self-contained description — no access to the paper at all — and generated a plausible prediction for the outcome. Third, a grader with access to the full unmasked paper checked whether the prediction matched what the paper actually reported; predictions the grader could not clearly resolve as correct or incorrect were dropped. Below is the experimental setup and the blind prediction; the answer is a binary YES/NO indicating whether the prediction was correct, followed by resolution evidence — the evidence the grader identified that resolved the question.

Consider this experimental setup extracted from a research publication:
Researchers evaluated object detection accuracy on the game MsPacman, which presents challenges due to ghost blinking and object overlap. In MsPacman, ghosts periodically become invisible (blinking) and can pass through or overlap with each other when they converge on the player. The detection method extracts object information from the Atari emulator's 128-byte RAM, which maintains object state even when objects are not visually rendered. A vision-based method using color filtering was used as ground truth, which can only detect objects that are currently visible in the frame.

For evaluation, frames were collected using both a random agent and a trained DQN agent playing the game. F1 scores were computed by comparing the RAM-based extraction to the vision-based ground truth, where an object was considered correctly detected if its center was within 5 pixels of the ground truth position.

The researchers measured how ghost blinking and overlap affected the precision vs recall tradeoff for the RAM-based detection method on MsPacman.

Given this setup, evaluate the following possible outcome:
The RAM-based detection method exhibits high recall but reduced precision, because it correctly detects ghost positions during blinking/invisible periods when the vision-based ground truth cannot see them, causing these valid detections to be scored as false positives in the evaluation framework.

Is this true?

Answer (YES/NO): YES